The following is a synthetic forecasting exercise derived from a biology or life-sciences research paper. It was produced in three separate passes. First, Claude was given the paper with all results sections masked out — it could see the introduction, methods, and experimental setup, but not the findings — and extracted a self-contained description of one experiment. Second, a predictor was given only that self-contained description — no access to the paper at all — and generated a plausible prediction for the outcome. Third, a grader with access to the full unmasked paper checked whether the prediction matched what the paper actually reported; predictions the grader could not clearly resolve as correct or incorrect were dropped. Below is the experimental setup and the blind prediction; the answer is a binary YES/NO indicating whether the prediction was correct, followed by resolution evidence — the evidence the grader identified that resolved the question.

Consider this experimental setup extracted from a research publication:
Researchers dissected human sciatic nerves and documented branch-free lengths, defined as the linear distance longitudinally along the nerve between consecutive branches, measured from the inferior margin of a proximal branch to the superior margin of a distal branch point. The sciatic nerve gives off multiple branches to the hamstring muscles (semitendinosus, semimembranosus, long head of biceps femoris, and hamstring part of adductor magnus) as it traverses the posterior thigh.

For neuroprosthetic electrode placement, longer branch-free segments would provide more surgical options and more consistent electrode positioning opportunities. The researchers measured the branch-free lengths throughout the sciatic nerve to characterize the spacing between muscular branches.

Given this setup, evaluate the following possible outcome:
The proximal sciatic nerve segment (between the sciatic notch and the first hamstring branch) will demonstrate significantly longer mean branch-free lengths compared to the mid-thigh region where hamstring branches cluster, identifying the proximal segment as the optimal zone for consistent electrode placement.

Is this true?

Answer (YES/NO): NO